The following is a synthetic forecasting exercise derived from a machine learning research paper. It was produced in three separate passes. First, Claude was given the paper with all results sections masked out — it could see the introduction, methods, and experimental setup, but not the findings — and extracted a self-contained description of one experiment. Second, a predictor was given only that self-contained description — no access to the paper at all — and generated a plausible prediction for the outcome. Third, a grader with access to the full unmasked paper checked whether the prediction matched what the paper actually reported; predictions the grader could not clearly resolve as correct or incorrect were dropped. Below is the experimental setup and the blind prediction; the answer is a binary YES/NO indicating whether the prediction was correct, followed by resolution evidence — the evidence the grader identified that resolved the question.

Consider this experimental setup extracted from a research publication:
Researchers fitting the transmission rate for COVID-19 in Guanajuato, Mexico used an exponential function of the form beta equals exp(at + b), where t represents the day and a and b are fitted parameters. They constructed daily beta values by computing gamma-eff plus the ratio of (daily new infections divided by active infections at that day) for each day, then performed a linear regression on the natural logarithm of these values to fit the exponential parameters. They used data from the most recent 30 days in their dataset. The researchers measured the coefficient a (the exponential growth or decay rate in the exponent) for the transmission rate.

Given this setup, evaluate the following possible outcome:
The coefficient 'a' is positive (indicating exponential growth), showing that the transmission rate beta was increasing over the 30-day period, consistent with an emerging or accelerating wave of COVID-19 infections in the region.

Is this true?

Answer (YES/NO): YES